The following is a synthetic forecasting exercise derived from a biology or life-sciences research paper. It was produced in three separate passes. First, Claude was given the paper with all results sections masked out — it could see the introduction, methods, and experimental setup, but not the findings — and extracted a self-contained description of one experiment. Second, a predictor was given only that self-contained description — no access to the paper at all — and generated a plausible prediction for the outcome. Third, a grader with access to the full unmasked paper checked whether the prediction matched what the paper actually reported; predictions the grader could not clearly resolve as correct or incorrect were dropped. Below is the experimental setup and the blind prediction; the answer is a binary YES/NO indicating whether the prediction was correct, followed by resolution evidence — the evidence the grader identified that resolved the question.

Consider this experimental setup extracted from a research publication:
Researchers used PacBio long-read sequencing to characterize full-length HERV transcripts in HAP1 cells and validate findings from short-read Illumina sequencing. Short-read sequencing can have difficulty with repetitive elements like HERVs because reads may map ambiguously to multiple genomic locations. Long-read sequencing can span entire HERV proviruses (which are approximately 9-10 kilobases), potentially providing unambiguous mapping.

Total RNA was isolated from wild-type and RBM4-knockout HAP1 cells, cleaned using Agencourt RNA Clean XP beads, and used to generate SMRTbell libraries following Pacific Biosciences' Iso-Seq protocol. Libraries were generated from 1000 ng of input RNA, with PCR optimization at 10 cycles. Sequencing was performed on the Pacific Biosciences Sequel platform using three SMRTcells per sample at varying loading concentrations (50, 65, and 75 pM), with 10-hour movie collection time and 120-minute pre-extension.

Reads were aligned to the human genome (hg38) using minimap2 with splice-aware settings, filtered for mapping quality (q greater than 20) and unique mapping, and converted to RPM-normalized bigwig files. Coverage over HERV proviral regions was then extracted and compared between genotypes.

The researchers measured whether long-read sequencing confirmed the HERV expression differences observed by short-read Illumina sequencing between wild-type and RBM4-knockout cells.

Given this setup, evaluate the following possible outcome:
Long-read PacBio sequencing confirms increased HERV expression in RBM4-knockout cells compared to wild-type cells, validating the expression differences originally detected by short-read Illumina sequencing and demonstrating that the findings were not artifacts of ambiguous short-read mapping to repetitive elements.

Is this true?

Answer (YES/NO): YES